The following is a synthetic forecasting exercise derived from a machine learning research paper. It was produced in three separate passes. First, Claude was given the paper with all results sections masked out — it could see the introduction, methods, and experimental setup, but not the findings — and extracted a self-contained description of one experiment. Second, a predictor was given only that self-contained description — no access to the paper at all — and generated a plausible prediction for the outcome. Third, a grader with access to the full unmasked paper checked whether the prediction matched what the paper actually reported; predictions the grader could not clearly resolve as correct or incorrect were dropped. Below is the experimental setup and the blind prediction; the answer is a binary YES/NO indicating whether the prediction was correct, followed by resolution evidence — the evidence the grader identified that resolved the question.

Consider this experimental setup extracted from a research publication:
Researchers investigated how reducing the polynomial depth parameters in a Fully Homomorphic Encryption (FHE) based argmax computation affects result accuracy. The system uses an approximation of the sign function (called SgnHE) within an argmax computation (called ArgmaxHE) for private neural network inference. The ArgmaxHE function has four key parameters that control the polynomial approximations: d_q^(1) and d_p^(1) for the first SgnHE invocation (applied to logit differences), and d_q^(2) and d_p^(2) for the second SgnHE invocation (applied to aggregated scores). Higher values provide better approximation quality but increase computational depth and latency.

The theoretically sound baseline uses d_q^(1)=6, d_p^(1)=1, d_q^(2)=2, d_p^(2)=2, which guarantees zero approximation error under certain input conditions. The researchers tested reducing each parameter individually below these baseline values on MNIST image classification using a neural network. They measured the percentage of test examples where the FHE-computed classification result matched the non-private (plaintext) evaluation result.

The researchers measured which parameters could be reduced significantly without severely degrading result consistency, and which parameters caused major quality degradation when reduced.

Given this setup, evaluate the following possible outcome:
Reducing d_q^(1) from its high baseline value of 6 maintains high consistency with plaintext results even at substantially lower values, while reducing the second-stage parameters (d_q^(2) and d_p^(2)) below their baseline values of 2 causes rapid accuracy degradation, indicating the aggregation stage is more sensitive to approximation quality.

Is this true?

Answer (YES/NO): NO